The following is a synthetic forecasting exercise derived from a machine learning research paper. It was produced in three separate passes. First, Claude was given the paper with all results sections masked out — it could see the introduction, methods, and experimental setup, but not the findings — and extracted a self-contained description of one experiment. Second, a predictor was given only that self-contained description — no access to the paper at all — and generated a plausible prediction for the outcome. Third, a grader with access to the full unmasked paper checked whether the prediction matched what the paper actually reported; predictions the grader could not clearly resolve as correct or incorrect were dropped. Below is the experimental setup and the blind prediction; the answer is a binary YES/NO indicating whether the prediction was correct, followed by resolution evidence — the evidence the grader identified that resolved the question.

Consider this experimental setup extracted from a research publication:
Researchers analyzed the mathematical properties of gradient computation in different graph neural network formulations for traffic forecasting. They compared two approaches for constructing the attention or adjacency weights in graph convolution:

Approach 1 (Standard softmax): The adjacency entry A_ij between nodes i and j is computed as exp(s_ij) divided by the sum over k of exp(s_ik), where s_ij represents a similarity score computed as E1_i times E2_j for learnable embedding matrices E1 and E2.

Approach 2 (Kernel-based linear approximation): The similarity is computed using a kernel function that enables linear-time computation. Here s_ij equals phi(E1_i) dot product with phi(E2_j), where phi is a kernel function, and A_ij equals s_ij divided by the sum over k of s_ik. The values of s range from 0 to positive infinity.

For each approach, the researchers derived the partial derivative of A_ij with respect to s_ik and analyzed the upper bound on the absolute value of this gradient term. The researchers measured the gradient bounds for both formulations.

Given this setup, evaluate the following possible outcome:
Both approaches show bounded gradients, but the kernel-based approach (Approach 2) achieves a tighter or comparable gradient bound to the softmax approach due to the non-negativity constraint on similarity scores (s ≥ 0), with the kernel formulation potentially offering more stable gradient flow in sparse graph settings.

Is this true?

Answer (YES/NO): NO